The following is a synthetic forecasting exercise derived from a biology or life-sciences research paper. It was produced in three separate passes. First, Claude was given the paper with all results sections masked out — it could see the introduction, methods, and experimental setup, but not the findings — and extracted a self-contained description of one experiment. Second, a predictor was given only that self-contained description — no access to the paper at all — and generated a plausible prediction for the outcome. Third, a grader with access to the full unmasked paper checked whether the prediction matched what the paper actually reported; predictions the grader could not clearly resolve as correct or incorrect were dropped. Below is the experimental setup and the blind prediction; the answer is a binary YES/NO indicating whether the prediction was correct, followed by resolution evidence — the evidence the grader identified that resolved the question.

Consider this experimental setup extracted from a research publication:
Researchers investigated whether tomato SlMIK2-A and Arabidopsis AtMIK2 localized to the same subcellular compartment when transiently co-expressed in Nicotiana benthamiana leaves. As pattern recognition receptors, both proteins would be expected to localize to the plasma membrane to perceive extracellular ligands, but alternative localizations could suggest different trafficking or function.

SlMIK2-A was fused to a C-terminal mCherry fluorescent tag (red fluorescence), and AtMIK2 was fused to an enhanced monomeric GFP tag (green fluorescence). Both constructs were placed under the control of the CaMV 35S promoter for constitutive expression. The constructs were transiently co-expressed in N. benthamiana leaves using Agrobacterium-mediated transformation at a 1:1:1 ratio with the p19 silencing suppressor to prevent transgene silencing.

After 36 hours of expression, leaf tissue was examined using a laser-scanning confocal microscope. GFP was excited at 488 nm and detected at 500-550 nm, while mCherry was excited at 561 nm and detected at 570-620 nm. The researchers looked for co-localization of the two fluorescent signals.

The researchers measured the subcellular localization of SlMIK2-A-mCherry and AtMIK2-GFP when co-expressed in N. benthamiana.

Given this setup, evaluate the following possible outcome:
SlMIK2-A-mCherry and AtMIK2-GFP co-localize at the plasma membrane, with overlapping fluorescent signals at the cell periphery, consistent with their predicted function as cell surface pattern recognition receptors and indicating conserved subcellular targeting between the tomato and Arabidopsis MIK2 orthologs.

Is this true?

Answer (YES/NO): YES